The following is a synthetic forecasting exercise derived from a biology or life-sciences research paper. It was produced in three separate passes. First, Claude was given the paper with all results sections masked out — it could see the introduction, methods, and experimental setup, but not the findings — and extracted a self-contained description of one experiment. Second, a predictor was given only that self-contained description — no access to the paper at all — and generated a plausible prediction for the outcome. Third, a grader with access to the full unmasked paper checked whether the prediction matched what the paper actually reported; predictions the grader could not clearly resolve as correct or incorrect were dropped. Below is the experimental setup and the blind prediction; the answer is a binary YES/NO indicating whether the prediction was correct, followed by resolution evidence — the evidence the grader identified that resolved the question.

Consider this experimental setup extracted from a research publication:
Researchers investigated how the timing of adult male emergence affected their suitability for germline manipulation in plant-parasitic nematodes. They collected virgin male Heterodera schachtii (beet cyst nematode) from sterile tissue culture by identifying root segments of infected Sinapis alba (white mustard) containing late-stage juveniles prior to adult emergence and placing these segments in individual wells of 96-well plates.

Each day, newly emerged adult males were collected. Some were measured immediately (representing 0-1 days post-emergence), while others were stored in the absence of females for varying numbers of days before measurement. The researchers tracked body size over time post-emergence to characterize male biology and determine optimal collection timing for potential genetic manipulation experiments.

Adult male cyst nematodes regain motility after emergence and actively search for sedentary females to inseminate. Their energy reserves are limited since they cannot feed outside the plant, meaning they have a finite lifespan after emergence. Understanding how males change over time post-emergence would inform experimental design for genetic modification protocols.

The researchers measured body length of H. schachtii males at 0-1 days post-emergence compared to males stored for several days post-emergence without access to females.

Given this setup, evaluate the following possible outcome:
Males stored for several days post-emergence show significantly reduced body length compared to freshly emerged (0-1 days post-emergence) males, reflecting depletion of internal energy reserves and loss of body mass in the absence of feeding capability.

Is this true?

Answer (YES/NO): NO